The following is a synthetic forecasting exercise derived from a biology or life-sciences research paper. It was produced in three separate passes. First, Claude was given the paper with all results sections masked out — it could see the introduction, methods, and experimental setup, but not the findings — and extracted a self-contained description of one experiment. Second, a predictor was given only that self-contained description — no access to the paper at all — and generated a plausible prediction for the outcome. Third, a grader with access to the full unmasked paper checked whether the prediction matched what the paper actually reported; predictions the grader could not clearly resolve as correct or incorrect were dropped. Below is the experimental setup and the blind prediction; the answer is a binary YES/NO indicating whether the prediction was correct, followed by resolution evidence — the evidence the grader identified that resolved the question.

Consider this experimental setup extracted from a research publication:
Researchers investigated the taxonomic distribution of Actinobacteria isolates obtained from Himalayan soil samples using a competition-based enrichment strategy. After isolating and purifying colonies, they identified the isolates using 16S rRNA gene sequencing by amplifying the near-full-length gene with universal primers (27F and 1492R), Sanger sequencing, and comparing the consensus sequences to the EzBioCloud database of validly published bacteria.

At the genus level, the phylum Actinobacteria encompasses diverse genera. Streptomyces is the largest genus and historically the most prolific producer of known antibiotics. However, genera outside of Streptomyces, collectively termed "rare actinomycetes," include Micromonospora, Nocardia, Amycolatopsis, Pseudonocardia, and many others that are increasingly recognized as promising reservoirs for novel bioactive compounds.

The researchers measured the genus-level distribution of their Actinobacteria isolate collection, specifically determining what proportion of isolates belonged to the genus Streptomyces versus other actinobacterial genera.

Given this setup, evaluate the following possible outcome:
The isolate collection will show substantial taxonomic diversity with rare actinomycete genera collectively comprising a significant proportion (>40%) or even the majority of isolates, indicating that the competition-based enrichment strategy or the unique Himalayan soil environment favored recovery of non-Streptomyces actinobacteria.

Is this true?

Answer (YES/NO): YES